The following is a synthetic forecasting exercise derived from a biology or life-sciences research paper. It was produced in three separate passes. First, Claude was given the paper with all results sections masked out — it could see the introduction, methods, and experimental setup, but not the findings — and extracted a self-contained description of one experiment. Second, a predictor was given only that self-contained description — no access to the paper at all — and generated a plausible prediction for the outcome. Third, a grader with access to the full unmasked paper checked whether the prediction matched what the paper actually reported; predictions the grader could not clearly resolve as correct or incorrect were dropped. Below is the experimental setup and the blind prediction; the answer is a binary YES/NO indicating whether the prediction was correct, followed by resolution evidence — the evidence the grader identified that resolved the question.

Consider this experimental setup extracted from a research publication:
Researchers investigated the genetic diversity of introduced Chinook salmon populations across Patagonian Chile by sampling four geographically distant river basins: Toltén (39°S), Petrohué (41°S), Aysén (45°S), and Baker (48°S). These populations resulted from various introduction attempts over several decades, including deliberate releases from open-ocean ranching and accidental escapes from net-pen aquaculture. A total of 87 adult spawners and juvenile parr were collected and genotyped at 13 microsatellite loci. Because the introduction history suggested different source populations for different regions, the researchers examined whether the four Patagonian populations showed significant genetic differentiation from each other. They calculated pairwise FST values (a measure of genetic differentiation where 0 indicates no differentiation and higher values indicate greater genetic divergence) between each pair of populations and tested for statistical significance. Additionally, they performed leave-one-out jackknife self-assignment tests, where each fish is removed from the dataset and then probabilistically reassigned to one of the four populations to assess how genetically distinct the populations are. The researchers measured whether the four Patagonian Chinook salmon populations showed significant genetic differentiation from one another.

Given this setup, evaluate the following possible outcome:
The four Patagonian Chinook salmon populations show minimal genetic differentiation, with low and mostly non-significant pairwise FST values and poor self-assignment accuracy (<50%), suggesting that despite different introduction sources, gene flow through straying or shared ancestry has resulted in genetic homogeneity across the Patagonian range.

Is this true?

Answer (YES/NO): NO